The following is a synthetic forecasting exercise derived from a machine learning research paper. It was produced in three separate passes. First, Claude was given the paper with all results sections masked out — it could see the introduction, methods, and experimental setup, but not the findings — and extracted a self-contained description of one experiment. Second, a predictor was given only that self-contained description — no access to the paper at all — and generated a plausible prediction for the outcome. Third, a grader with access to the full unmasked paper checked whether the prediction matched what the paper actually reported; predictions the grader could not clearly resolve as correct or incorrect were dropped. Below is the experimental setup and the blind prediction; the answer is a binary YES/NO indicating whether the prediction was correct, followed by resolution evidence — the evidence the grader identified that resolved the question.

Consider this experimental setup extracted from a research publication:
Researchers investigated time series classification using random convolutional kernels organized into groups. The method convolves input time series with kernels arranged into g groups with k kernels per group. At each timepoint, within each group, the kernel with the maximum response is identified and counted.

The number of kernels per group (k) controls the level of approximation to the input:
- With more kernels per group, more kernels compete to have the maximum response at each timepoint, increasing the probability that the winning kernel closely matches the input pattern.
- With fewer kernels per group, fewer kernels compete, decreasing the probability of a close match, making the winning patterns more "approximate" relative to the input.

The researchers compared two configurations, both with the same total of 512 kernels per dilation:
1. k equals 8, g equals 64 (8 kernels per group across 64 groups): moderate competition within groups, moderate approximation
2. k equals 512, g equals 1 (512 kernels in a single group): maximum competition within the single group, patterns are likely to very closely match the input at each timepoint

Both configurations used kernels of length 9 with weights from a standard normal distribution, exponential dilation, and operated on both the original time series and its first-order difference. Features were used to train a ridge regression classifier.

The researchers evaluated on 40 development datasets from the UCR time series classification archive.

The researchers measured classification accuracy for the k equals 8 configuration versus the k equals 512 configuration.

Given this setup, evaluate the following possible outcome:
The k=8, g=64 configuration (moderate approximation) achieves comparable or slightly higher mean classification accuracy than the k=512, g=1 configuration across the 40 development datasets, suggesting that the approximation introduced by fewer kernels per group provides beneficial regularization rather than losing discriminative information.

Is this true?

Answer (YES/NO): NO